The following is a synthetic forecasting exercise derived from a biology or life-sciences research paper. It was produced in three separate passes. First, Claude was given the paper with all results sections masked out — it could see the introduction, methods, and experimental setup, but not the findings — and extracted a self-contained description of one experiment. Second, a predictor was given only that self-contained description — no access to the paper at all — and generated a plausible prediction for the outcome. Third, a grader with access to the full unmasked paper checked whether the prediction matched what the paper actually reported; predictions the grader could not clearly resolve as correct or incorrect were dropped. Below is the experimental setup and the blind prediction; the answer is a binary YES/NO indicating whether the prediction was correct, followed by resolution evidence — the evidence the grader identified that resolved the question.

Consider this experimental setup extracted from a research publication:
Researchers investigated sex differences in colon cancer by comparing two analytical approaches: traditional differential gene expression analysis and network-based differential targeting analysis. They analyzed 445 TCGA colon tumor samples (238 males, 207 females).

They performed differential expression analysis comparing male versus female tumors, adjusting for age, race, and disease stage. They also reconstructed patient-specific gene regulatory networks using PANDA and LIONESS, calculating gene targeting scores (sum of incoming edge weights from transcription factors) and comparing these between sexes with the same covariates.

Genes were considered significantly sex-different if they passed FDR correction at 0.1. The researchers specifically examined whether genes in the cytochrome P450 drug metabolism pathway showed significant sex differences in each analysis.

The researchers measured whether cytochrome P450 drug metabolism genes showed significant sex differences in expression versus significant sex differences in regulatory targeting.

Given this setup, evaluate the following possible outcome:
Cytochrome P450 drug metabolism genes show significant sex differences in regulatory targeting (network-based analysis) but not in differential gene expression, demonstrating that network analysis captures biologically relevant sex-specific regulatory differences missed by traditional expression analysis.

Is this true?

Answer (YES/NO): YES